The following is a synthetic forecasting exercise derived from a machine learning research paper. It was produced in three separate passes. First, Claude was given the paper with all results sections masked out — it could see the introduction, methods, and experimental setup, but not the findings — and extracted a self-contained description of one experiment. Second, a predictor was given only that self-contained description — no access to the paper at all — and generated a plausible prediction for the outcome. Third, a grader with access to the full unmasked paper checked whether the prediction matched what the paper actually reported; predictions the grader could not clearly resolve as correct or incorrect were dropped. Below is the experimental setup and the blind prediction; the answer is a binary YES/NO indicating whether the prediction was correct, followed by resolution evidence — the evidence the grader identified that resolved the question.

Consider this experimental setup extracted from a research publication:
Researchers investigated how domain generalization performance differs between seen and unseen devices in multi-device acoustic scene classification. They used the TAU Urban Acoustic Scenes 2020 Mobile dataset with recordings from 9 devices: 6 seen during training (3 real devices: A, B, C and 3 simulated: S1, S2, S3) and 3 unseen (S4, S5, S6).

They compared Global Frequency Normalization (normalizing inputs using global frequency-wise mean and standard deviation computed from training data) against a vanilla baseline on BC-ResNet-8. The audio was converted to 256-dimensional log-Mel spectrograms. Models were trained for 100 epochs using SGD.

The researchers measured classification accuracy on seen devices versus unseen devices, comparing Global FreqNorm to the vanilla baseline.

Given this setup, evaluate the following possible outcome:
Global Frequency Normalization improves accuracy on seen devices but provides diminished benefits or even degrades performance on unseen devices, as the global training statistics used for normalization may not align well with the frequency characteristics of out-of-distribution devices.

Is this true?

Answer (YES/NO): YES